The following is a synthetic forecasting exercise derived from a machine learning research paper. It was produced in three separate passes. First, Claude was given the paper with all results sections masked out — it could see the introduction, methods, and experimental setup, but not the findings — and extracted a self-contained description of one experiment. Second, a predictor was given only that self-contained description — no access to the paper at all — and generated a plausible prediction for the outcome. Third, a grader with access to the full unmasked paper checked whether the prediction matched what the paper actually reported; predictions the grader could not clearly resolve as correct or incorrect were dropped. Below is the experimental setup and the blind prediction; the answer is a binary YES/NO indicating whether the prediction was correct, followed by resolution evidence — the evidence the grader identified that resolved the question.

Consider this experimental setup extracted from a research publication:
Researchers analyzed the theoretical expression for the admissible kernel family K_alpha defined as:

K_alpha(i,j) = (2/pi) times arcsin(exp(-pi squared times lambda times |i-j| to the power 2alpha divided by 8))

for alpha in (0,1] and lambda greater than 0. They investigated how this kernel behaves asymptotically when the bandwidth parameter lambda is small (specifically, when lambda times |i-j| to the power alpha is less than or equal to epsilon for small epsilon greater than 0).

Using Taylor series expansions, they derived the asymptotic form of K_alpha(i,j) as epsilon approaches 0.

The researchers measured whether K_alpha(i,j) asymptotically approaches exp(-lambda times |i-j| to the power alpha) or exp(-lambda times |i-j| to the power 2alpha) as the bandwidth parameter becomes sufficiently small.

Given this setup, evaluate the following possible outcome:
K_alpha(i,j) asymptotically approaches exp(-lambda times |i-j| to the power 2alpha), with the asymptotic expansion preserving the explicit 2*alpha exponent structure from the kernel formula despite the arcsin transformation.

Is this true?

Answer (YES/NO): NO